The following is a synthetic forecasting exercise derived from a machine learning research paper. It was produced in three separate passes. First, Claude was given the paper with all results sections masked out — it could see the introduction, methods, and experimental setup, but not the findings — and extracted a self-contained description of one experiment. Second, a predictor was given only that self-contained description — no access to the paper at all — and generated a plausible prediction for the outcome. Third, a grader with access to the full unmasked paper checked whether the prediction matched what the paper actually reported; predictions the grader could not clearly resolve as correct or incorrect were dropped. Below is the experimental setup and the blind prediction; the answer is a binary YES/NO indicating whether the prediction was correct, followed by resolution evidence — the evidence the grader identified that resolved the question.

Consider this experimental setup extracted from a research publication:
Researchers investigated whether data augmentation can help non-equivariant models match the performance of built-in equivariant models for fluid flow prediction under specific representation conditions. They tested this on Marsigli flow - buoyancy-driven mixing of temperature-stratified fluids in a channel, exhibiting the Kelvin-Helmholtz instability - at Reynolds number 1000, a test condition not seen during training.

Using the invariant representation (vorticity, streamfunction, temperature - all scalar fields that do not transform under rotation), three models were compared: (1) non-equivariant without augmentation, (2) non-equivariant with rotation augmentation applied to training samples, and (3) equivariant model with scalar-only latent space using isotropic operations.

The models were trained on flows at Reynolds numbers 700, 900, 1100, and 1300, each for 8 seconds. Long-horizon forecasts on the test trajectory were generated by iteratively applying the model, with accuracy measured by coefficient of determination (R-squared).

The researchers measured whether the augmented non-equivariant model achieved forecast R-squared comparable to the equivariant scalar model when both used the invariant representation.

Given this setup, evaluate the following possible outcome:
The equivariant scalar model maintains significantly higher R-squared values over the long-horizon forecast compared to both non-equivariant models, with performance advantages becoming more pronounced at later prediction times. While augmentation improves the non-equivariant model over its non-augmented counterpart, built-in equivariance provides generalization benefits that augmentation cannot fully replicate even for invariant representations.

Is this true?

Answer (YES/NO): NO